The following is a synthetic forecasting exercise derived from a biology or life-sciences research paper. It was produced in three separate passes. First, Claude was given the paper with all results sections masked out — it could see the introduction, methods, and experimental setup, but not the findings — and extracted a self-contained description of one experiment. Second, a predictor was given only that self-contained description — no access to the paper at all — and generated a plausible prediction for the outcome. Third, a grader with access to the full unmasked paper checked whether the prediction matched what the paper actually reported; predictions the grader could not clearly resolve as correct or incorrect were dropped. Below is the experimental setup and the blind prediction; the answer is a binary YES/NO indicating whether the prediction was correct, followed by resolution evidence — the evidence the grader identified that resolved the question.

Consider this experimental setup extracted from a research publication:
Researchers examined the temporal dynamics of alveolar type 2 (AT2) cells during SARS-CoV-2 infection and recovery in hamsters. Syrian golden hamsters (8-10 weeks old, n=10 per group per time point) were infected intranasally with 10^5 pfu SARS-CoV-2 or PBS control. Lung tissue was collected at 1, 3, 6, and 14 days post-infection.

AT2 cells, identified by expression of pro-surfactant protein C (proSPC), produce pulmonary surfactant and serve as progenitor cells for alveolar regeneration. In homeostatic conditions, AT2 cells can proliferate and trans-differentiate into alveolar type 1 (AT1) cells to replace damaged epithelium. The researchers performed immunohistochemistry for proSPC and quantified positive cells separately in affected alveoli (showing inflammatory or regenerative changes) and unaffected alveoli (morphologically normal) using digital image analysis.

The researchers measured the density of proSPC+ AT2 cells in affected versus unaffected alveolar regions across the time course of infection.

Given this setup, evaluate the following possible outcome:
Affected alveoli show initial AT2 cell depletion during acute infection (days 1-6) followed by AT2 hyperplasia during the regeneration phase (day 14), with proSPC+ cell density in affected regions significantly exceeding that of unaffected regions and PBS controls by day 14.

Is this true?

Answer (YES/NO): NO